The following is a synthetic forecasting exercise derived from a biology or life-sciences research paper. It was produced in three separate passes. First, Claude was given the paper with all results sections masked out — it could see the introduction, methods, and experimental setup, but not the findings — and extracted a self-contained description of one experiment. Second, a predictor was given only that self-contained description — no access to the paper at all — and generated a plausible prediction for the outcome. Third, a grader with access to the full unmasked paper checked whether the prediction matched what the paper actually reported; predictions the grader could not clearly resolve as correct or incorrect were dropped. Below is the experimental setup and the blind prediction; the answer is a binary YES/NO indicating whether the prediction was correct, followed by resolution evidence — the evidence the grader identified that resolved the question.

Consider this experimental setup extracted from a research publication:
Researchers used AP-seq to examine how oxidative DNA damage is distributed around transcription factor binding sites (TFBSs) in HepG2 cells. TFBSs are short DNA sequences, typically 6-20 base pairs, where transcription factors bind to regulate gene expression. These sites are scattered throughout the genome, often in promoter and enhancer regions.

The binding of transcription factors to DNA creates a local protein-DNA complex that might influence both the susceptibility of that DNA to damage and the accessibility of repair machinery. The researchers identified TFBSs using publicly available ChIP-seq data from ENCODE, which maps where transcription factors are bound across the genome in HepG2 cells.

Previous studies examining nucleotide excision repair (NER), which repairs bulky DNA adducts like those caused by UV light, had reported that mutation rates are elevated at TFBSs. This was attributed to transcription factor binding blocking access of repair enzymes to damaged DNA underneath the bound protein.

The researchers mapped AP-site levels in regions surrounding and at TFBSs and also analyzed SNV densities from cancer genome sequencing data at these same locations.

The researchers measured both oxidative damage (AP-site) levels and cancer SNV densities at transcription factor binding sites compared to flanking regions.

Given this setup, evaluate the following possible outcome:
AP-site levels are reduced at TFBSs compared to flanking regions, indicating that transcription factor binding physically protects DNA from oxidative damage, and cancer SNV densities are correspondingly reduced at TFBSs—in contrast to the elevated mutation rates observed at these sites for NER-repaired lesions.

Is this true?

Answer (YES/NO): YES